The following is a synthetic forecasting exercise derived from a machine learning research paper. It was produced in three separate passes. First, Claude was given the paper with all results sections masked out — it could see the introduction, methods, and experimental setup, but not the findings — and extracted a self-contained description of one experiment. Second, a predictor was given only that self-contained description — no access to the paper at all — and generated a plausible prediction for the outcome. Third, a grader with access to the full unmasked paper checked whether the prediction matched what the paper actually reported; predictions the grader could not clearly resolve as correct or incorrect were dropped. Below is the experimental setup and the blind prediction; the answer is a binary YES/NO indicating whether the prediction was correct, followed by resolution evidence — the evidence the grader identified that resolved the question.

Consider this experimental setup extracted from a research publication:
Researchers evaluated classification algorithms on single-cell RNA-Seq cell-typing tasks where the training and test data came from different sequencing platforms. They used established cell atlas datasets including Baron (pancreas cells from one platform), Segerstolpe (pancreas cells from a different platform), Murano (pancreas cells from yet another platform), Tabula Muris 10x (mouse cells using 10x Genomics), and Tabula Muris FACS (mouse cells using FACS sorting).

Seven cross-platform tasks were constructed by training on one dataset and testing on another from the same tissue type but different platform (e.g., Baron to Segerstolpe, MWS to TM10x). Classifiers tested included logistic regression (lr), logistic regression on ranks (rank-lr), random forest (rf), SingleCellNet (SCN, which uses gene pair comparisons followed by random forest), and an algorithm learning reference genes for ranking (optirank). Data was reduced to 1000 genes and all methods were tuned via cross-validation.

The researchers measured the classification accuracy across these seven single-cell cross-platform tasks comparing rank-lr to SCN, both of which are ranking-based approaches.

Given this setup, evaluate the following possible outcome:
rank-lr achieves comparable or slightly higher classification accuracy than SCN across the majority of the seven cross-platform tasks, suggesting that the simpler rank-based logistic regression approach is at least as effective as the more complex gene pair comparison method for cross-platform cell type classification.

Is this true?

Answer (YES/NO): YES